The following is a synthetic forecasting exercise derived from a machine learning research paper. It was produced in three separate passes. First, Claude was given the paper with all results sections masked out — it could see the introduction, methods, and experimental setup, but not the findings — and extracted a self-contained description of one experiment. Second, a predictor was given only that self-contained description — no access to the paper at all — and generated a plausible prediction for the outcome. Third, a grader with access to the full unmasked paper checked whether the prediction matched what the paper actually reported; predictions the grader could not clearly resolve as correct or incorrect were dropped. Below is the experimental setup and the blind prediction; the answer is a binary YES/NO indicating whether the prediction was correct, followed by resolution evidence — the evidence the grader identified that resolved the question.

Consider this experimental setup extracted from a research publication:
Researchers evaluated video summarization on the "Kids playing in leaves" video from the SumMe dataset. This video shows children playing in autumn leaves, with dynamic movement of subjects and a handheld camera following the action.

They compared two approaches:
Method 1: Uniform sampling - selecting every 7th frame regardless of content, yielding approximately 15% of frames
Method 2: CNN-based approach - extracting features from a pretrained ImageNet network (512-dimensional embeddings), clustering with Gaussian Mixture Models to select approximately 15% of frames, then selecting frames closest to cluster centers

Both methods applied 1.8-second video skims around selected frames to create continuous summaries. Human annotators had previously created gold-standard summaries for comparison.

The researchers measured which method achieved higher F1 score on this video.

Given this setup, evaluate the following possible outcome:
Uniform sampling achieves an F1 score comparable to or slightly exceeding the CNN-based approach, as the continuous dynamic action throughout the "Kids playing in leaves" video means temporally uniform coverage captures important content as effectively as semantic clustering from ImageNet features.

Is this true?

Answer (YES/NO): YES